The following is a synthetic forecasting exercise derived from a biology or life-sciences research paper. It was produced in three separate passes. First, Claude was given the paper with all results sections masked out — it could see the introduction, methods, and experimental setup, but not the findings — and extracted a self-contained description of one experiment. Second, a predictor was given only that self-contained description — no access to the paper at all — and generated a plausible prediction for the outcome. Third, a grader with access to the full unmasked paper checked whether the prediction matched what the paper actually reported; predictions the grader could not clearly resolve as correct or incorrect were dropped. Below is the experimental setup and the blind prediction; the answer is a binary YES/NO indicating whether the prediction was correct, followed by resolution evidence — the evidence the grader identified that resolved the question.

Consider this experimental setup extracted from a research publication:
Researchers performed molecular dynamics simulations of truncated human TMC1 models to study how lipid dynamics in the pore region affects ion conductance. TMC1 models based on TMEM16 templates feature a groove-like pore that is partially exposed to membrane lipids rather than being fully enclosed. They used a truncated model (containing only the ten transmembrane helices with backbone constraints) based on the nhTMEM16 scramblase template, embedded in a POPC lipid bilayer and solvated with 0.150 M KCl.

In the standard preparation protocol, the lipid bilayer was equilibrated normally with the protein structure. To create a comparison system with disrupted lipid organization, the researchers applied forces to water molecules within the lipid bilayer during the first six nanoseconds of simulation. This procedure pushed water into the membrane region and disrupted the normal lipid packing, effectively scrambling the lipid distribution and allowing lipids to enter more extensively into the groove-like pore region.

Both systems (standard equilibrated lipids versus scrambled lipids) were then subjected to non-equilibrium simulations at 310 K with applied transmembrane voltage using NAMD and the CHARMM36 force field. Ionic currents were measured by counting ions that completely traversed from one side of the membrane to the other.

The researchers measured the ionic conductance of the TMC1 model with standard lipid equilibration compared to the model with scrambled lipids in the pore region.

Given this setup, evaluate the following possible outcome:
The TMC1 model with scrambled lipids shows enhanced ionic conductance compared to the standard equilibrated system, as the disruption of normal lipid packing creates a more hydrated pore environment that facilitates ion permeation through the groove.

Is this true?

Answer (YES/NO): NO